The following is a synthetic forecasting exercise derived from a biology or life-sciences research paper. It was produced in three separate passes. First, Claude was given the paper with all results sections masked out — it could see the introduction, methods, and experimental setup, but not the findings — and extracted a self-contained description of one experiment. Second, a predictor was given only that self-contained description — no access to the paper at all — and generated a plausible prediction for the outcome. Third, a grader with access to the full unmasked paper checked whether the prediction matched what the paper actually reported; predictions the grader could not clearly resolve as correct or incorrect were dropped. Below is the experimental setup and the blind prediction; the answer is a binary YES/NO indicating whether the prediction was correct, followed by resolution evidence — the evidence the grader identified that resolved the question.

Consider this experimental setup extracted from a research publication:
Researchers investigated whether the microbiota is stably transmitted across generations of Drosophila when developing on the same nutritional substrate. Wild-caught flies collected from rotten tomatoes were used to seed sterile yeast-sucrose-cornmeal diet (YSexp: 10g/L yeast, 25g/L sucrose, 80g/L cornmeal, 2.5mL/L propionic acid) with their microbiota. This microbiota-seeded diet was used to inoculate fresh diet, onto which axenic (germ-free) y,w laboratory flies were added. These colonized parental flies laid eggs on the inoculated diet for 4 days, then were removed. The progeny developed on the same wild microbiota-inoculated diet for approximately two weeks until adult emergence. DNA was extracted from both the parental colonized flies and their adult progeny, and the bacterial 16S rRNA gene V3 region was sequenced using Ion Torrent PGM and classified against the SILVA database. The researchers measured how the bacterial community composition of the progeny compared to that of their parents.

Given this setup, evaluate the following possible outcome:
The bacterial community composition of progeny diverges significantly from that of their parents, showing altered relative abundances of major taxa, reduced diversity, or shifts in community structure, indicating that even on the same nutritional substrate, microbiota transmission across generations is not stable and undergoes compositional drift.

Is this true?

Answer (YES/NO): NO